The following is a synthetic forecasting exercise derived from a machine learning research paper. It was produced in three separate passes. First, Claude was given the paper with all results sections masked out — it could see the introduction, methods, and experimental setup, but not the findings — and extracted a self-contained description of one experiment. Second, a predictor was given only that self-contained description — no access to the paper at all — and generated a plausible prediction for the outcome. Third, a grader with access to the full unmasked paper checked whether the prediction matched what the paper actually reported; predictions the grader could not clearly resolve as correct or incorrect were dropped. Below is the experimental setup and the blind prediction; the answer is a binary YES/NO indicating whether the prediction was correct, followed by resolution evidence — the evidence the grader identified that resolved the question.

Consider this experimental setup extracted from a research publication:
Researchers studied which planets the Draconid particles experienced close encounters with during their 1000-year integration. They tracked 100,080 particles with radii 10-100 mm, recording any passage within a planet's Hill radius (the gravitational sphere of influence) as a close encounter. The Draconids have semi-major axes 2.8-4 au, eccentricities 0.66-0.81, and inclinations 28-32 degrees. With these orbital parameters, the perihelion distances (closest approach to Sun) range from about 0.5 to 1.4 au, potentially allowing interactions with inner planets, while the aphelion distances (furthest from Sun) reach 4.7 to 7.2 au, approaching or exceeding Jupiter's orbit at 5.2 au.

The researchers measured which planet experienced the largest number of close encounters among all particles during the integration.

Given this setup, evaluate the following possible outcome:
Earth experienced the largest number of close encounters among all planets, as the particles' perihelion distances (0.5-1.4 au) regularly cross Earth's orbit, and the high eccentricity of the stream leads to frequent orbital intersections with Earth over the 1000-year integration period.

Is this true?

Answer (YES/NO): NO